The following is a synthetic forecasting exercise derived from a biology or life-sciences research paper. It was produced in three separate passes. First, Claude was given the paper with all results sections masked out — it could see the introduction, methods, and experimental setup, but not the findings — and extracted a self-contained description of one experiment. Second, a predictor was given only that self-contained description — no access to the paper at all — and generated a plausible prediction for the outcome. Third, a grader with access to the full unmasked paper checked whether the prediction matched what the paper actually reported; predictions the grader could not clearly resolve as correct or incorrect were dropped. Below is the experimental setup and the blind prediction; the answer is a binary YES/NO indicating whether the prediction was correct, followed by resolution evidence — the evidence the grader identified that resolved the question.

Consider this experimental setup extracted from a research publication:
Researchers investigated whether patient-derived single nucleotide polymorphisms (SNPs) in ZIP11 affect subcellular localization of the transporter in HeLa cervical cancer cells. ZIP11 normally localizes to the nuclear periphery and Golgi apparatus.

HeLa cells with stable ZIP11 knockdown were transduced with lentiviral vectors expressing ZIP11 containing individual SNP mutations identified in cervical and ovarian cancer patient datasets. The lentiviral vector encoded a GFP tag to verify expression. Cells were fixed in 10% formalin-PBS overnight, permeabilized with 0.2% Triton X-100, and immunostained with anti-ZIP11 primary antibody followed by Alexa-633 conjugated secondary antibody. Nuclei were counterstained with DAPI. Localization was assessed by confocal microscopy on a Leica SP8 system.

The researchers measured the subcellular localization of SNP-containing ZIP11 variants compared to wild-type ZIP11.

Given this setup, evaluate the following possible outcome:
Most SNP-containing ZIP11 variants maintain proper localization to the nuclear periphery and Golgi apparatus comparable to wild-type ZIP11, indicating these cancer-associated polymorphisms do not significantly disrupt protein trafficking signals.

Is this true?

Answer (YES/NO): YES